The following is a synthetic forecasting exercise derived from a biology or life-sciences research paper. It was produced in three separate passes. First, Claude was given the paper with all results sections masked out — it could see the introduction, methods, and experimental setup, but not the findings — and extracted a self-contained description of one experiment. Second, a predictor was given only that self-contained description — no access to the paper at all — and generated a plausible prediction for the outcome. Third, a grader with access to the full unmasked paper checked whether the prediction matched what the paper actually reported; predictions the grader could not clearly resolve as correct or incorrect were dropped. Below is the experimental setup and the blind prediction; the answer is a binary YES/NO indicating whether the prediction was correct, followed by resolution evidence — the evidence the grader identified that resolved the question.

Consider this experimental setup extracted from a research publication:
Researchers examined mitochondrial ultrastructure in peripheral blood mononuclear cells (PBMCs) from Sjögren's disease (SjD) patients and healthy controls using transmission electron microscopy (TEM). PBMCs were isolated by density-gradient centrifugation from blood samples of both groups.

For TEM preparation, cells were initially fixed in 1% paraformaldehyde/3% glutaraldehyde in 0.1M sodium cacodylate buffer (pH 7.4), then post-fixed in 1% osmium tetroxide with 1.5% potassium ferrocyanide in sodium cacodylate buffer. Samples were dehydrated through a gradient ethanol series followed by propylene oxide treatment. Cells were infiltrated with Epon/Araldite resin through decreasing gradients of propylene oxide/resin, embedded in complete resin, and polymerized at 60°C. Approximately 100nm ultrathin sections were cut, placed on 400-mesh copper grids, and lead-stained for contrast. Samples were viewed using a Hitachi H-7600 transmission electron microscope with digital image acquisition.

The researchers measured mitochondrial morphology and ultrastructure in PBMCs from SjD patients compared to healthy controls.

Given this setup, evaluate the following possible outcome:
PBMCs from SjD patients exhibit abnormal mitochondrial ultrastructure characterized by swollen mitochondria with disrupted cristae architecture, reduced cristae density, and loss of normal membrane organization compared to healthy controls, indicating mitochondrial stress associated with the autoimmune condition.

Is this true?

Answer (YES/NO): YES